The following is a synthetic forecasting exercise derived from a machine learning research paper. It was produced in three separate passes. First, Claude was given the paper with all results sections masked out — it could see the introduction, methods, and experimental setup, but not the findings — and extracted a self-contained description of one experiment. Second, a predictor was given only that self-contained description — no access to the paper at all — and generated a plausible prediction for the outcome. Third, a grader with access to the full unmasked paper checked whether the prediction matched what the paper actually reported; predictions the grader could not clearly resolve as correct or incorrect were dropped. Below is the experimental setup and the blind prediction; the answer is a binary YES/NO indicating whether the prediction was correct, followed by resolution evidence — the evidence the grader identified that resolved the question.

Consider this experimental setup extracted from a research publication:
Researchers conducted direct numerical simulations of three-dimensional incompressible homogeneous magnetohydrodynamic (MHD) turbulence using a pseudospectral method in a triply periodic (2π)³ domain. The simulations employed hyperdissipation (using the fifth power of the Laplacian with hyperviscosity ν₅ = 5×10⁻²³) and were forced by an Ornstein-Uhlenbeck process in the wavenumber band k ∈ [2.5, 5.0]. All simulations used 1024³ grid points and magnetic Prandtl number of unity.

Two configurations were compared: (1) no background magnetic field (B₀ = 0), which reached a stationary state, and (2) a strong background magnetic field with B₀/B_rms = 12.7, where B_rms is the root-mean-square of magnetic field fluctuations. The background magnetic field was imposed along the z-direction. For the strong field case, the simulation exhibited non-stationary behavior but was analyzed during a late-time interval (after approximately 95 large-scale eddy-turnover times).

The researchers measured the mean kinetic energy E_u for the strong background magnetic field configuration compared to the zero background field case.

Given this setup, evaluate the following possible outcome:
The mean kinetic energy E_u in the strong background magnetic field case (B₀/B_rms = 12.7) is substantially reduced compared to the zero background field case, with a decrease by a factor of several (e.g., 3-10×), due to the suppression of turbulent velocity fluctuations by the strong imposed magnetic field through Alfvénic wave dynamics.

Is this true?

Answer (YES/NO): NO